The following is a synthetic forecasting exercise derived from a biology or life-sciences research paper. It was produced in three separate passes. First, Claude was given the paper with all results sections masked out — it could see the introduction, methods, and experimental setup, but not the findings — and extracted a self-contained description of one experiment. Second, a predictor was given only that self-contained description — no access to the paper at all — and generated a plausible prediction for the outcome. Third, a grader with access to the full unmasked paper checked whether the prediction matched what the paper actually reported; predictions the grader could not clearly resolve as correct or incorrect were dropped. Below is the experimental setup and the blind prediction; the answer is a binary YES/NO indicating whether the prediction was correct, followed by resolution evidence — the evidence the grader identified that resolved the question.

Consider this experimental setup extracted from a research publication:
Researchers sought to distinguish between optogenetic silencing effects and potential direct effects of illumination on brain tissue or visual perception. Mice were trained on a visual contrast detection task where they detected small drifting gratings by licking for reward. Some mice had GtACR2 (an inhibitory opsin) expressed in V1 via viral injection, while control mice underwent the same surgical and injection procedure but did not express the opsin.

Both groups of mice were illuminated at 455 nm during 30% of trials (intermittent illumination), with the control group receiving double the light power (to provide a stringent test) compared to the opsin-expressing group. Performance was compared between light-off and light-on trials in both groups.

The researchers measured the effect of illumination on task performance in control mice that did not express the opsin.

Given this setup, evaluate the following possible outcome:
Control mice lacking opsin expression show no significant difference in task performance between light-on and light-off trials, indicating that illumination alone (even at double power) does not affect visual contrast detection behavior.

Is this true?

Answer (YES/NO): YES